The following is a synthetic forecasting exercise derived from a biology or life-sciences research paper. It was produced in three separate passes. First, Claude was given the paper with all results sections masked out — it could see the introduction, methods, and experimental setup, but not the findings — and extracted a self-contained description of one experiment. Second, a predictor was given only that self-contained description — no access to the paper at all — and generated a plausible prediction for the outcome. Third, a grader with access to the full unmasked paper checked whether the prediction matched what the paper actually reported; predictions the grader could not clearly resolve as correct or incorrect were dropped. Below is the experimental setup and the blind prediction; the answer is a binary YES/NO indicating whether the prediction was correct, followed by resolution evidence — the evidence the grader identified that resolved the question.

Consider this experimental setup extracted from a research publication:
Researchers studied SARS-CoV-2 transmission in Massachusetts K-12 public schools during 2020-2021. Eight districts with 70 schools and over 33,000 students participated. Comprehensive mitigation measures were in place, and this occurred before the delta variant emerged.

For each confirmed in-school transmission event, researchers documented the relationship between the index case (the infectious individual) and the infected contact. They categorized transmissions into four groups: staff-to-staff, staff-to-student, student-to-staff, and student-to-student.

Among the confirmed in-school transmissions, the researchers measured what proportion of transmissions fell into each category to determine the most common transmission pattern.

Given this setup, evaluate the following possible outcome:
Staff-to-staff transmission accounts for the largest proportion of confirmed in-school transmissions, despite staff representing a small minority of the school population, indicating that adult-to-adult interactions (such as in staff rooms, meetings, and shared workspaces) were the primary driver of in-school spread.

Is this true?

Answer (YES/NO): NO